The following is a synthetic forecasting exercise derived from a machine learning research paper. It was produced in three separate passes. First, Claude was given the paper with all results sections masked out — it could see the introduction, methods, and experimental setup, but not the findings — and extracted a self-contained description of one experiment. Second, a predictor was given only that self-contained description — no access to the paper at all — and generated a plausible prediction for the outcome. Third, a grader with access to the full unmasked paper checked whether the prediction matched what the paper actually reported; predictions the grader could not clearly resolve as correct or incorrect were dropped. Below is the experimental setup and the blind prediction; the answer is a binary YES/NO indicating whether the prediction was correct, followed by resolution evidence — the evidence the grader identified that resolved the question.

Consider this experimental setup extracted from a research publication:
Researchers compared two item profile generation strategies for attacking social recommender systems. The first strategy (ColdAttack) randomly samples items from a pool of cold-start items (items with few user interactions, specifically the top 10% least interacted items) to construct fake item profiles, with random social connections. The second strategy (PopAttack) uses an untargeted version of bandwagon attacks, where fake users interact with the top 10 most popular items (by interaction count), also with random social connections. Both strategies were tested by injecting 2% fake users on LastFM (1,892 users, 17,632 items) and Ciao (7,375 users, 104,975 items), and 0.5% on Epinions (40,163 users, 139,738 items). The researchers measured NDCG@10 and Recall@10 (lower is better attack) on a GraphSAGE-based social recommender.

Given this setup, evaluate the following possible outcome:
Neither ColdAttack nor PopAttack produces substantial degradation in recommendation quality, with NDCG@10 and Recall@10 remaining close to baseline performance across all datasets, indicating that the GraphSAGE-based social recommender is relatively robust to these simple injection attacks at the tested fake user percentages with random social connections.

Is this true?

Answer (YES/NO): NO